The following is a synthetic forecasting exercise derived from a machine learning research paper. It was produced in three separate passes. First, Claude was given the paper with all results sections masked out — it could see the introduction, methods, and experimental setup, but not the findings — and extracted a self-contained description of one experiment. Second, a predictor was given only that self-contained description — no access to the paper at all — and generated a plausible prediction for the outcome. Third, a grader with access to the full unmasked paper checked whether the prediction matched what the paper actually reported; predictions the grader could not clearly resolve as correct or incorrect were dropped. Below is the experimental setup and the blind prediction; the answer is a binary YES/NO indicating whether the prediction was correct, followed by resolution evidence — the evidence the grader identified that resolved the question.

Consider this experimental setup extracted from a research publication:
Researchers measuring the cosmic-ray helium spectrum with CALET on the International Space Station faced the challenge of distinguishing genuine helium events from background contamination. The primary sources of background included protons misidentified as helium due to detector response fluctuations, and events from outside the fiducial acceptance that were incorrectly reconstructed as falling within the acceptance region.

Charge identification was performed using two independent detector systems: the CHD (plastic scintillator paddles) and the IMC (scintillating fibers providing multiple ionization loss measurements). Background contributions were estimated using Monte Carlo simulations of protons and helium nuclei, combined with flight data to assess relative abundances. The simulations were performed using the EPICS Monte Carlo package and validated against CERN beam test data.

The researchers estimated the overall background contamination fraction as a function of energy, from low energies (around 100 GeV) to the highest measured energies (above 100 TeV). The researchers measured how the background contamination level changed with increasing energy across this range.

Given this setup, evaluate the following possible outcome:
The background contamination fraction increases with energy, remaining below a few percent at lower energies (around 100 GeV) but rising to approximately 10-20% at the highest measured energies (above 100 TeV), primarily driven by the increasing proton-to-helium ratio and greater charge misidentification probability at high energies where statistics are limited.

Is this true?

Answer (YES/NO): YES